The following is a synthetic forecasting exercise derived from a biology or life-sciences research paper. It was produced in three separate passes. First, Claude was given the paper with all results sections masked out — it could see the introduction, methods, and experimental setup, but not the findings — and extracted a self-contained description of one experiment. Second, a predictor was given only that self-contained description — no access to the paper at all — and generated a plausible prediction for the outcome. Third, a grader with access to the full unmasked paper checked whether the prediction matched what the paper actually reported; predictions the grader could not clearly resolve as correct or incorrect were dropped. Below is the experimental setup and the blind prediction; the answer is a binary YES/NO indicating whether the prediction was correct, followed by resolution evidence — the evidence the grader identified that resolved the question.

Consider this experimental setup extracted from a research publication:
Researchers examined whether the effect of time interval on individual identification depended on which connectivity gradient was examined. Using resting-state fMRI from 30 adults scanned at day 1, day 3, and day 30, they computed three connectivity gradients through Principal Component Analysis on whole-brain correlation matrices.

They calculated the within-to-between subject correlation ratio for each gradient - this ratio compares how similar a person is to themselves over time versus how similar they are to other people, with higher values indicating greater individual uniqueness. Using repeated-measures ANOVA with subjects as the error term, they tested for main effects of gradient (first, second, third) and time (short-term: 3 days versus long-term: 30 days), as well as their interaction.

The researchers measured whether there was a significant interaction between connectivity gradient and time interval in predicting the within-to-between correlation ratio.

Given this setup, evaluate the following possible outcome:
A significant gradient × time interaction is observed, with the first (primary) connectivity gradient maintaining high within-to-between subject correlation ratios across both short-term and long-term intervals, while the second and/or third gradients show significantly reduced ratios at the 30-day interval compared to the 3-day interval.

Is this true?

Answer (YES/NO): NO